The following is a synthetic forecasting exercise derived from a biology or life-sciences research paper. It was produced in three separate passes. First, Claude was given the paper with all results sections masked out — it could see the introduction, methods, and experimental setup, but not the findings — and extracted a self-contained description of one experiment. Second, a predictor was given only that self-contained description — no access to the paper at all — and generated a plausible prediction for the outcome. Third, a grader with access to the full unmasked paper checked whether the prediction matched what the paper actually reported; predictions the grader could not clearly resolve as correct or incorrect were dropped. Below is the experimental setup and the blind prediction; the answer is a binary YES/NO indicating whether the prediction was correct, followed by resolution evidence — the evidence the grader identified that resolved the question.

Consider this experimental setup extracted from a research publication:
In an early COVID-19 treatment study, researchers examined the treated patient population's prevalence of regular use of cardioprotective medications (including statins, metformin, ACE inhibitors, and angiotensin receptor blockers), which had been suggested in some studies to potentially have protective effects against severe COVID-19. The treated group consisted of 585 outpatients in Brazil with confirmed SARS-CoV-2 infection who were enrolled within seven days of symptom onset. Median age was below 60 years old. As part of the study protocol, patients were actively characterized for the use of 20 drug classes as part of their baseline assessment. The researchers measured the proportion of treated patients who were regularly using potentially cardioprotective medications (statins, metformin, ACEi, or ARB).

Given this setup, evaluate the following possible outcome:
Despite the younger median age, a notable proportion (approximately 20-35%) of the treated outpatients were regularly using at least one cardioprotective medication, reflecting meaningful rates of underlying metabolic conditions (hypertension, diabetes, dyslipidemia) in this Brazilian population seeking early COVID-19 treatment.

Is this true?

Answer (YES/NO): YES